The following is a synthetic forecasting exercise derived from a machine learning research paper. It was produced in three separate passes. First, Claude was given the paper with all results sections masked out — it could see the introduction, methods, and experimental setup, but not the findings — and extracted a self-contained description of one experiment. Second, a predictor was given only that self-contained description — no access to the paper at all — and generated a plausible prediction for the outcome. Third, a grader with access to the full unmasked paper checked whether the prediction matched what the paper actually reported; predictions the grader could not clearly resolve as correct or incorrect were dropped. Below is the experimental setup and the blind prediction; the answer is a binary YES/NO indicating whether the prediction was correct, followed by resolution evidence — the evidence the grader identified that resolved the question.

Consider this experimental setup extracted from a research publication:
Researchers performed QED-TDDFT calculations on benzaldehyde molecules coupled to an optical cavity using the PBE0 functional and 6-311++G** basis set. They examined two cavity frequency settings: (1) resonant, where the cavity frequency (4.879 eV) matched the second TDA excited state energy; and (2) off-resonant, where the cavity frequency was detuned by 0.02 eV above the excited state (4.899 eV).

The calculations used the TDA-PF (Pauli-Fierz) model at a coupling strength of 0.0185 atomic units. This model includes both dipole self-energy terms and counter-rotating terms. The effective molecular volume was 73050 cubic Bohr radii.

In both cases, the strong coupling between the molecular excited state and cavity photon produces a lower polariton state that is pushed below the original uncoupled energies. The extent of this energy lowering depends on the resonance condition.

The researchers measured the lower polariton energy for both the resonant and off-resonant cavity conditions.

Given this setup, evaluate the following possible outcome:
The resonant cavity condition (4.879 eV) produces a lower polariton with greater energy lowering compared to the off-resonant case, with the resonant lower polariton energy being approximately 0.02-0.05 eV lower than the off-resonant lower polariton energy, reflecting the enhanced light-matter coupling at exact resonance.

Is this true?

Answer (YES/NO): NO